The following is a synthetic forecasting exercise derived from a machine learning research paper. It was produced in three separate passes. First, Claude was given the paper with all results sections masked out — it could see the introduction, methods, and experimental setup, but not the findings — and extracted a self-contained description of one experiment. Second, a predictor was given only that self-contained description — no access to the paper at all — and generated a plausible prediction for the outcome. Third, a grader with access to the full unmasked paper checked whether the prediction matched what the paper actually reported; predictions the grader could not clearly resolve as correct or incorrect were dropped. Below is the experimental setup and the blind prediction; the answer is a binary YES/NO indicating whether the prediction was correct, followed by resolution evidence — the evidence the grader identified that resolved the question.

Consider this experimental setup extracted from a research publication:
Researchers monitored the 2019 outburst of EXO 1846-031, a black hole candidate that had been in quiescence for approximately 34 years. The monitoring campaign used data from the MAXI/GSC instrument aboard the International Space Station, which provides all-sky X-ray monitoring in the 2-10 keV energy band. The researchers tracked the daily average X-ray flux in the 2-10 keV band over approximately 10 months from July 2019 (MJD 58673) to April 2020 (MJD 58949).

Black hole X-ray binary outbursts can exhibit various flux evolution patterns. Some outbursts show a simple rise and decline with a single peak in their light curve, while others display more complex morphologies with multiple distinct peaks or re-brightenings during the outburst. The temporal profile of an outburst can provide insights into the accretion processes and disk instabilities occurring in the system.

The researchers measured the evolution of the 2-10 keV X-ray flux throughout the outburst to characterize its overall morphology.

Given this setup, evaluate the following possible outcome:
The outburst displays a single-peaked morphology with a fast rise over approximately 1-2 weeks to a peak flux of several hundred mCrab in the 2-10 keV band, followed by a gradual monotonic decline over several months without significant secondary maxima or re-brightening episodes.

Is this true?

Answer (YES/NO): NO